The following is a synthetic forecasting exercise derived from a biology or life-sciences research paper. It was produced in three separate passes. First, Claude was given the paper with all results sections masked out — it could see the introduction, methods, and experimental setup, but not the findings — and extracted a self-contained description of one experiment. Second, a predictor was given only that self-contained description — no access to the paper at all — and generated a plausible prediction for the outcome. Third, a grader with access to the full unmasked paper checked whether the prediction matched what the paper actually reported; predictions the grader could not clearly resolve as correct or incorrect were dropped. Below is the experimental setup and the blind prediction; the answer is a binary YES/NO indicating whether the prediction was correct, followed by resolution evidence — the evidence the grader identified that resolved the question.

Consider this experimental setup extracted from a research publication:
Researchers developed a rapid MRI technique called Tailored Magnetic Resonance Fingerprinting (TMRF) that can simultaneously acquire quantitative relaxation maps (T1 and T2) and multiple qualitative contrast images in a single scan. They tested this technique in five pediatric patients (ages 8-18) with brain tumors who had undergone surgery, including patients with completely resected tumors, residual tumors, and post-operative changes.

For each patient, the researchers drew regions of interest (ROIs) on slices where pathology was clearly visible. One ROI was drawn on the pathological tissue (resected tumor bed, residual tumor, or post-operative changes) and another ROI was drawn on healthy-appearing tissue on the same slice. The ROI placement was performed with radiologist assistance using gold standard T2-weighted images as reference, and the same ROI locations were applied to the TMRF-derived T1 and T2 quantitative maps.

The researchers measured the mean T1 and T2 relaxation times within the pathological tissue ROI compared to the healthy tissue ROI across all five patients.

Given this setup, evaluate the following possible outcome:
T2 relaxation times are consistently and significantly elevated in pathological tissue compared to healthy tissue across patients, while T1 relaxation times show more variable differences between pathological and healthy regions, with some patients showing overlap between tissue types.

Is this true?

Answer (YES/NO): NO